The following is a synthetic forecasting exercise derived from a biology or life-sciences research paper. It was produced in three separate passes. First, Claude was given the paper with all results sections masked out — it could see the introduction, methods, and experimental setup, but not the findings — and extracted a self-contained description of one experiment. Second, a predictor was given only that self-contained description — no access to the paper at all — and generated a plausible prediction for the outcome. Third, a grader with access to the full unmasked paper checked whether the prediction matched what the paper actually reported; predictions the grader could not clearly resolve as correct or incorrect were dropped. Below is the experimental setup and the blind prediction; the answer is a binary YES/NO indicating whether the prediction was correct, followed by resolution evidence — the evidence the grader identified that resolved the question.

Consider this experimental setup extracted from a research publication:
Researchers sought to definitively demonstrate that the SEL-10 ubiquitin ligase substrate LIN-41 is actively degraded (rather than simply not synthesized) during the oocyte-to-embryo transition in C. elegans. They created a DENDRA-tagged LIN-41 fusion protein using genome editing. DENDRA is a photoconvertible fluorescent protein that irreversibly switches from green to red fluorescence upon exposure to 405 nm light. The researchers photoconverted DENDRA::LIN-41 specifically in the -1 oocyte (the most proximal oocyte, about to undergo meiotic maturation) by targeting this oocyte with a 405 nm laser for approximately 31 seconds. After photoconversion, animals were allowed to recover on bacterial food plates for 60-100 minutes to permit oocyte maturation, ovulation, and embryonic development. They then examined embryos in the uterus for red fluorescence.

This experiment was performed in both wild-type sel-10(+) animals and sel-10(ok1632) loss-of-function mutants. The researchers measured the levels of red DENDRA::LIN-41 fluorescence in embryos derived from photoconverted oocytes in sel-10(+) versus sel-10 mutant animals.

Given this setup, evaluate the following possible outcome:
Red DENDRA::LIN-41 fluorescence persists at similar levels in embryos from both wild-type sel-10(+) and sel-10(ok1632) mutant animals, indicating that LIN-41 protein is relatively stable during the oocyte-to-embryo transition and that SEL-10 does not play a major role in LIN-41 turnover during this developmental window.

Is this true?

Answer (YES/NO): NO